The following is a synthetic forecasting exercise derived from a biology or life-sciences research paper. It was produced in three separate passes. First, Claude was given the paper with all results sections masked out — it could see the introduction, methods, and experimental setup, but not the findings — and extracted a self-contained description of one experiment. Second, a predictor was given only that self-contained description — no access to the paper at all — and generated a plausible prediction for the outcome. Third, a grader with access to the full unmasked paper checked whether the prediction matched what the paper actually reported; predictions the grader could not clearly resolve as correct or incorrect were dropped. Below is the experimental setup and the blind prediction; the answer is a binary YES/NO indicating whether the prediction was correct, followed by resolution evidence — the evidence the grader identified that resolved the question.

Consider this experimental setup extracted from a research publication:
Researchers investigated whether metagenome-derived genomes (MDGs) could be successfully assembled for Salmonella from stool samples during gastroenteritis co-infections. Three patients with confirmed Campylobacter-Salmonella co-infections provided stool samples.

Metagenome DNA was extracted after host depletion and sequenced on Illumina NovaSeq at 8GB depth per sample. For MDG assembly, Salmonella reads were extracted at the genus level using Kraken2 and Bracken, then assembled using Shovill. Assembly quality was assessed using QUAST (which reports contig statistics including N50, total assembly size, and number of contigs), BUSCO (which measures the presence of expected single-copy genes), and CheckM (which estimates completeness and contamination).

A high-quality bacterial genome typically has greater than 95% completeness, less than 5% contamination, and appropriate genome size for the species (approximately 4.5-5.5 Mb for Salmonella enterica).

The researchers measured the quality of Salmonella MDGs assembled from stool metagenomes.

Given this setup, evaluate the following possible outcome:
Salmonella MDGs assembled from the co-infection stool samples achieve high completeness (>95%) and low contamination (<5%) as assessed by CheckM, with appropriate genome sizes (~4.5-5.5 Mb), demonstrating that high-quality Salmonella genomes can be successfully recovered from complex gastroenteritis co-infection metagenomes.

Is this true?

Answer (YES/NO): NO